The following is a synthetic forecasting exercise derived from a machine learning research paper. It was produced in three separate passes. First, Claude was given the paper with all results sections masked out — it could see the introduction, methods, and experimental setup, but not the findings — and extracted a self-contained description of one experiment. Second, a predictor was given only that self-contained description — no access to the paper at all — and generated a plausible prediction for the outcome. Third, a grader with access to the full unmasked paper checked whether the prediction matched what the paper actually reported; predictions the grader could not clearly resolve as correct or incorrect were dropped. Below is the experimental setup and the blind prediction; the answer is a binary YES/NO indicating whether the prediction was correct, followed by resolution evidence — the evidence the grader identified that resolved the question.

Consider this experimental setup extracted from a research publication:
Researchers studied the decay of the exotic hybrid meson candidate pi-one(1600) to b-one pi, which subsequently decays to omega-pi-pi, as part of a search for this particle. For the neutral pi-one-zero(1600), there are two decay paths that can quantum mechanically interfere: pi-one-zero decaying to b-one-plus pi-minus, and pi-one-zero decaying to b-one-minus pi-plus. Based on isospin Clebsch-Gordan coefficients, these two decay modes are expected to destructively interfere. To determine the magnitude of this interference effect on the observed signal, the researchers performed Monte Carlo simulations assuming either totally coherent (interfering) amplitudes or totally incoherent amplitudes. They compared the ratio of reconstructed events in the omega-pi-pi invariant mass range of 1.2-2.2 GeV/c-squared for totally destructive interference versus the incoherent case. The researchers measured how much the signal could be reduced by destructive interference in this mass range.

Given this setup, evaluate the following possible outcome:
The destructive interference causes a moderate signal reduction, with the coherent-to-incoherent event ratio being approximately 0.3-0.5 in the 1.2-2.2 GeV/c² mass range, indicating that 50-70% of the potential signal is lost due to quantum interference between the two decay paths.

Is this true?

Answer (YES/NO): NO